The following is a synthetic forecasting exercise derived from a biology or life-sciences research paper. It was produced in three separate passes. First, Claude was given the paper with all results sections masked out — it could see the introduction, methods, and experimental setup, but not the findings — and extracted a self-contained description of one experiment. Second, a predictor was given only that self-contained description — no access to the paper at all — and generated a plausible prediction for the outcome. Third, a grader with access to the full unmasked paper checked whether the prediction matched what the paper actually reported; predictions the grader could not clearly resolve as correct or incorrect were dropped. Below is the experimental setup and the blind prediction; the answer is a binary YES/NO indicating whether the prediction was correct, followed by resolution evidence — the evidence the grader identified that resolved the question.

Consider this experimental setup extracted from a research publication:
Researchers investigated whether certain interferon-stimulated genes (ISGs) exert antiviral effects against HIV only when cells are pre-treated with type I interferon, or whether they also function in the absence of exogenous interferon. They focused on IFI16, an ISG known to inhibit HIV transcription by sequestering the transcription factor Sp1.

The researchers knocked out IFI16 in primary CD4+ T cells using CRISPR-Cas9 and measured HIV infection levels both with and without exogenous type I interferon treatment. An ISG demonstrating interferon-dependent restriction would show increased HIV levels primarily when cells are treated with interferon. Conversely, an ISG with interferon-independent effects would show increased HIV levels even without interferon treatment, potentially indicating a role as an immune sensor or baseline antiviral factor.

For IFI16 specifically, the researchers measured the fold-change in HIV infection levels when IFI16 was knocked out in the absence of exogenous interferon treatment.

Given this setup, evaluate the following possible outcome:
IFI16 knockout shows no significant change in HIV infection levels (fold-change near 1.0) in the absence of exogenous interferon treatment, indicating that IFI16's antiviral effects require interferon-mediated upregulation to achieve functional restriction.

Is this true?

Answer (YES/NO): YES